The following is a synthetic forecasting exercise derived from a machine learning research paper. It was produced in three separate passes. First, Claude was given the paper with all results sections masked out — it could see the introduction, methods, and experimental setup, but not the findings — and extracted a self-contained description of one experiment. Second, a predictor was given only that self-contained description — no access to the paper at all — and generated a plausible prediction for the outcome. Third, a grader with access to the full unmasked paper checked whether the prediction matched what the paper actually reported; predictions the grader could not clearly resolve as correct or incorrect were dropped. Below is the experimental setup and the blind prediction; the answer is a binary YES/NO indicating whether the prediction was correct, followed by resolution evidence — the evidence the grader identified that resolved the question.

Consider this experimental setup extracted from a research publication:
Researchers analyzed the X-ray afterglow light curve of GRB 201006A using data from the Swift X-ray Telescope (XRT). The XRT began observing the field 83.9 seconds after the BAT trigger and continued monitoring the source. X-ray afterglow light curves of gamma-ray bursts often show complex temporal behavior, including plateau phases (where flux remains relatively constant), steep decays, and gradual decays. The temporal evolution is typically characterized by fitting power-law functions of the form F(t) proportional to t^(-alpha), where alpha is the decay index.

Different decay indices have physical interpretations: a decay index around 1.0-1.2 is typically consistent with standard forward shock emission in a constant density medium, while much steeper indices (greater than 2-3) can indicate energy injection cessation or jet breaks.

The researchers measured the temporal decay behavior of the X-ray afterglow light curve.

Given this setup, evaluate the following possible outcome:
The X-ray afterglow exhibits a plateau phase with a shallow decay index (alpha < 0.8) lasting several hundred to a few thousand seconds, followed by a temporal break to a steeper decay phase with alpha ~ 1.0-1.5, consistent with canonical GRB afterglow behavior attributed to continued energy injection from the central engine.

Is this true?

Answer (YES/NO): NO